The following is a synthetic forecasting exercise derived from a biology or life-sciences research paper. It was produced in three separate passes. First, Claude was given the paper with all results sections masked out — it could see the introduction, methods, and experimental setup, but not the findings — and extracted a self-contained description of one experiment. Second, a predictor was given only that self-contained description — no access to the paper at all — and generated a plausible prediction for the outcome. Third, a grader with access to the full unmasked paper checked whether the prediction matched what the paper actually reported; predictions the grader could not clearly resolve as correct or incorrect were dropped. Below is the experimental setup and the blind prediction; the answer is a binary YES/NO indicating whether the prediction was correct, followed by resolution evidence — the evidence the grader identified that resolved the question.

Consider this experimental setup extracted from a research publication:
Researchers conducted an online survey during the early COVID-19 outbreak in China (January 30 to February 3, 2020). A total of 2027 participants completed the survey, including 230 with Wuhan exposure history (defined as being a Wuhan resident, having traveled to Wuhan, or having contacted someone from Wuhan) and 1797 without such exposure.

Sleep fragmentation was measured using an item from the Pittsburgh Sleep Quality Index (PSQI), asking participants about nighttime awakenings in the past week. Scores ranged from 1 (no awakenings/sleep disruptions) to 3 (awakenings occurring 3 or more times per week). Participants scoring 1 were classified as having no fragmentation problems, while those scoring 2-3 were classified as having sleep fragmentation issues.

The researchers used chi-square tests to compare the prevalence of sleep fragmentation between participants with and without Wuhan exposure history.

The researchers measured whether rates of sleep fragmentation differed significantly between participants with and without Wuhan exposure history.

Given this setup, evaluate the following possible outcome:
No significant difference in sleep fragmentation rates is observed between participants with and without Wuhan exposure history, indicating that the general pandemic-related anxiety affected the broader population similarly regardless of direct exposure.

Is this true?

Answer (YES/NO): YES